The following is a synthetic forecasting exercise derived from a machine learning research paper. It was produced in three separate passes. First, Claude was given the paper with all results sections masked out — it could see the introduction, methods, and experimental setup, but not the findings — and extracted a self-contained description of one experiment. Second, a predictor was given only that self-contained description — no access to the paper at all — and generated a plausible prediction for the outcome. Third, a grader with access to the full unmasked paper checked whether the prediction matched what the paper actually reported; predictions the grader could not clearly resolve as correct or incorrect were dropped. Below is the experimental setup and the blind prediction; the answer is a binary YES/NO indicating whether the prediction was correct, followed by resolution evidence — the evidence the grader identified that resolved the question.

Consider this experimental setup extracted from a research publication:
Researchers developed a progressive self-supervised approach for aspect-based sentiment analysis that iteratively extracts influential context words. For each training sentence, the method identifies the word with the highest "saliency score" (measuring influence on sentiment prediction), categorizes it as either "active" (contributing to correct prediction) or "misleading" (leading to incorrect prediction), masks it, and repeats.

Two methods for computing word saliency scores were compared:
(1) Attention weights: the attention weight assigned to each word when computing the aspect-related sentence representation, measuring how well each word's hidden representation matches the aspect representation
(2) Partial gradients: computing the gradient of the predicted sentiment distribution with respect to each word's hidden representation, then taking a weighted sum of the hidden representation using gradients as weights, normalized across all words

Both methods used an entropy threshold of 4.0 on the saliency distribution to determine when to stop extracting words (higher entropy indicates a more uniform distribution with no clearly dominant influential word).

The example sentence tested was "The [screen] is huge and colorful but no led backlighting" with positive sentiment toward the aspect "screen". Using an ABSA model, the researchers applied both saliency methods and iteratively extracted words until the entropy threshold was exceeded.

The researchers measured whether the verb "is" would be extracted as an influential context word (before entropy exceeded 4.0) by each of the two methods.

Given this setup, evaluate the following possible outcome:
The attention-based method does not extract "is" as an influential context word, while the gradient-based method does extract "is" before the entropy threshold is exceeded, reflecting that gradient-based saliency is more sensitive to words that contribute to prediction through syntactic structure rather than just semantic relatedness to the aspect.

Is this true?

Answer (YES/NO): NO